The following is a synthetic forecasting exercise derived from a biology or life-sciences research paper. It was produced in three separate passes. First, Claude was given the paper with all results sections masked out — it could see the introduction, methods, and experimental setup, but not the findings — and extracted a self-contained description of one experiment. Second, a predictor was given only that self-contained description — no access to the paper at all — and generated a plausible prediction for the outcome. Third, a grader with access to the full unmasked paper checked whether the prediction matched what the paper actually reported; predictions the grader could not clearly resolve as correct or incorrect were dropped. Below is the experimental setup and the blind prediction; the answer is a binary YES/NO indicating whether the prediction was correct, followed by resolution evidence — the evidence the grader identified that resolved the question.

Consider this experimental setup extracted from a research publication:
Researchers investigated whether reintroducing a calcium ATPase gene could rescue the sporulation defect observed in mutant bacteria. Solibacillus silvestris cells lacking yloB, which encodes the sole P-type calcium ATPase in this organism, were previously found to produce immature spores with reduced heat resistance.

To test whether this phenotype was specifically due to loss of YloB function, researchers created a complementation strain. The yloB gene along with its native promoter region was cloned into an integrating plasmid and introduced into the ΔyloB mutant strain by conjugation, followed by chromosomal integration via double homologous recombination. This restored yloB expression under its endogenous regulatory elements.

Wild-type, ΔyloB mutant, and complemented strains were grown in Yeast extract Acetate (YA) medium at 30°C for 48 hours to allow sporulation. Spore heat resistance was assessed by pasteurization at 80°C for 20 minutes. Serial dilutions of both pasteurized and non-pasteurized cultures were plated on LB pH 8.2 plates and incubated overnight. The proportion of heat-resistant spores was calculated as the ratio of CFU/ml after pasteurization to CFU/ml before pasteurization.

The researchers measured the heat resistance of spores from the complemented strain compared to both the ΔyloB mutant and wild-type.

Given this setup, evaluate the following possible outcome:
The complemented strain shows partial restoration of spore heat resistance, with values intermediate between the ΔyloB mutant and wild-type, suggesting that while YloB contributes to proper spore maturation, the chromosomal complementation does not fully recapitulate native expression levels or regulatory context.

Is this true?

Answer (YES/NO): NO